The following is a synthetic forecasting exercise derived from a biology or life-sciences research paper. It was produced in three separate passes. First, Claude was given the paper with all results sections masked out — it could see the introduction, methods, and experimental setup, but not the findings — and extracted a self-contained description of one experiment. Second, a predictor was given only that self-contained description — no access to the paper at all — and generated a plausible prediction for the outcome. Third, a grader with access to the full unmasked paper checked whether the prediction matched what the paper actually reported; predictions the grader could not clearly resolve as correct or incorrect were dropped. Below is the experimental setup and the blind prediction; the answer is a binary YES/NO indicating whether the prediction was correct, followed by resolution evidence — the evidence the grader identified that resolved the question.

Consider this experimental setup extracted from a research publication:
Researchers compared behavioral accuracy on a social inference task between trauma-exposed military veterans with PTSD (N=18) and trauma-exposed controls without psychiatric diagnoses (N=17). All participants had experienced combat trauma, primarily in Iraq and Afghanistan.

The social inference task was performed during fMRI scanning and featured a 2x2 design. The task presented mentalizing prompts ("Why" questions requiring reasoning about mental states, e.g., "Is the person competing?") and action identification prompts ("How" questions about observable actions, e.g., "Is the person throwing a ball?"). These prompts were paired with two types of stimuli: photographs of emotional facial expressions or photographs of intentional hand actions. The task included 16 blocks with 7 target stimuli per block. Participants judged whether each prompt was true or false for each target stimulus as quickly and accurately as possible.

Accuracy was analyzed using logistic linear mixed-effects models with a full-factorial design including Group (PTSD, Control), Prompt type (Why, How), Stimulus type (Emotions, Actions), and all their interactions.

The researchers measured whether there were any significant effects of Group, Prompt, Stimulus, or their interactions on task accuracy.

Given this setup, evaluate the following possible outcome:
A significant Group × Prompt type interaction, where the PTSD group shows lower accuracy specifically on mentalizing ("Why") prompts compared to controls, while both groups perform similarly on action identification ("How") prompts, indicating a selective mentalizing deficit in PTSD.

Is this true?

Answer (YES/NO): NO